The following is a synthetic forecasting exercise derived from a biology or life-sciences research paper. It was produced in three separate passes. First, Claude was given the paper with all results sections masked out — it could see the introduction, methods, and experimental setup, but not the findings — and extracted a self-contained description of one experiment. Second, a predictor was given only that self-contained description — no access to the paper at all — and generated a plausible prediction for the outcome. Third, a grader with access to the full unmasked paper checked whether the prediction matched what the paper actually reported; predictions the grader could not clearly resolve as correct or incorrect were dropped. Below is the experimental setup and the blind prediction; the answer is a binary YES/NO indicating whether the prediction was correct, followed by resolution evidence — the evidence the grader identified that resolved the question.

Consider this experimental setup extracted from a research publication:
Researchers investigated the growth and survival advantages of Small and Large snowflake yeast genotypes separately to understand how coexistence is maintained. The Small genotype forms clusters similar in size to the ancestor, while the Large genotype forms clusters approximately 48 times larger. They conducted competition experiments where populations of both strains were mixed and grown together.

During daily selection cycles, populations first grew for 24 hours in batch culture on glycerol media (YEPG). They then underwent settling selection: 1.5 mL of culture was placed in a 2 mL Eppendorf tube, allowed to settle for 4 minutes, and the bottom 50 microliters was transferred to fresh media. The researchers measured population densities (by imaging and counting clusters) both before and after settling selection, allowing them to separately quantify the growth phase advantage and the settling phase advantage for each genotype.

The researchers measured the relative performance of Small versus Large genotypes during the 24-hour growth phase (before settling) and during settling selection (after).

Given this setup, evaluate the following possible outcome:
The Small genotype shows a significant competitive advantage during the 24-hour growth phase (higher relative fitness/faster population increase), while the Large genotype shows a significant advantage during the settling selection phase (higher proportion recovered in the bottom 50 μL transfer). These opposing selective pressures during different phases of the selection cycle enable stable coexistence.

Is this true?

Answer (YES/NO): YES